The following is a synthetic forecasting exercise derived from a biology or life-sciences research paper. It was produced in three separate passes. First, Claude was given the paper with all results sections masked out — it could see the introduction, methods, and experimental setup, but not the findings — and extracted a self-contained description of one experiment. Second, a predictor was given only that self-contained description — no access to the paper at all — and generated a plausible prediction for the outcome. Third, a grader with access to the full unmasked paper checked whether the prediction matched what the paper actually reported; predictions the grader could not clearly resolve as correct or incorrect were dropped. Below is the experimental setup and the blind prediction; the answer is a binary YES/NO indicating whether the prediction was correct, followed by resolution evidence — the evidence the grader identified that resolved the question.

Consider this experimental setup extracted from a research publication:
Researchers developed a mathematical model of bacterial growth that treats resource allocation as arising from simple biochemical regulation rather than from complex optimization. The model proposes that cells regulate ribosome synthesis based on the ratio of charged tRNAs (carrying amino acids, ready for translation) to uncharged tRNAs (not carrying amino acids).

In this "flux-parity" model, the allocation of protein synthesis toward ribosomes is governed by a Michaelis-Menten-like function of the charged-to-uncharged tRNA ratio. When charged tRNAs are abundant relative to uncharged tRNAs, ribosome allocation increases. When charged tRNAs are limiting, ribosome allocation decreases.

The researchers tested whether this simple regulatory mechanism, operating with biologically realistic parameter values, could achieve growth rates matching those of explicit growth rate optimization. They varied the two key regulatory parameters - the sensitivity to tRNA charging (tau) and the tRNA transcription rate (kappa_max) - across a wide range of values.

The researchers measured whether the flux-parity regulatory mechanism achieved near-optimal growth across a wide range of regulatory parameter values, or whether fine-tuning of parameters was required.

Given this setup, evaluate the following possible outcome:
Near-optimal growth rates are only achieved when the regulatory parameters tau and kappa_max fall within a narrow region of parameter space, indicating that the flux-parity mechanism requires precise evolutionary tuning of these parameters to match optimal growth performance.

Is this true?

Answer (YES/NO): NO